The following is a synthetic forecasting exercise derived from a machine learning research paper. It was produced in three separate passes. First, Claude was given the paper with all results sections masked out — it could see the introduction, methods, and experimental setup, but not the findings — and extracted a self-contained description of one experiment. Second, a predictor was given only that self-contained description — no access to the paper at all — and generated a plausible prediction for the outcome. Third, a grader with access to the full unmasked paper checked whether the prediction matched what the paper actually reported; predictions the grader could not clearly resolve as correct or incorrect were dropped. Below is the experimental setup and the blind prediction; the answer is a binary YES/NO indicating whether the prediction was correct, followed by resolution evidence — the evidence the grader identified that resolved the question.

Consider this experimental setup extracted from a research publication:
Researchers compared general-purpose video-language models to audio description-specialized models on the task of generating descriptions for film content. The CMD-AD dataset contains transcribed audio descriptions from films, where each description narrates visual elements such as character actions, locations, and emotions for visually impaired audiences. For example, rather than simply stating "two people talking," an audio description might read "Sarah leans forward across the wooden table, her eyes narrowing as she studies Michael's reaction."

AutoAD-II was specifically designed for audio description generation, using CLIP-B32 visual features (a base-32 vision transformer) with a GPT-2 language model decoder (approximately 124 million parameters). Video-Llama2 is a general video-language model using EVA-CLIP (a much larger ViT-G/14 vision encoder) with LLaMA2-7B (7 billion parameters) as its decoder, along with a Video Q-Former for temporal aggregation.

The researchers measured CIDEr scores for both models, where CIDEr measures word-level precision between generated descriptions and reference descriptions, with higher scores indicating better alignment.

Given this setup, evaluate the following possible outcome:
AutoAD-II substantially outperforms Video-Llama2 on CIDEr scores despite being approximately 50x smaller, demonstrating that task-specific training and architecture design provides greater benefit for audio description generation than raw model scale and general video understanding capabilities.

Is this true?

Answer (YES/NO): YES